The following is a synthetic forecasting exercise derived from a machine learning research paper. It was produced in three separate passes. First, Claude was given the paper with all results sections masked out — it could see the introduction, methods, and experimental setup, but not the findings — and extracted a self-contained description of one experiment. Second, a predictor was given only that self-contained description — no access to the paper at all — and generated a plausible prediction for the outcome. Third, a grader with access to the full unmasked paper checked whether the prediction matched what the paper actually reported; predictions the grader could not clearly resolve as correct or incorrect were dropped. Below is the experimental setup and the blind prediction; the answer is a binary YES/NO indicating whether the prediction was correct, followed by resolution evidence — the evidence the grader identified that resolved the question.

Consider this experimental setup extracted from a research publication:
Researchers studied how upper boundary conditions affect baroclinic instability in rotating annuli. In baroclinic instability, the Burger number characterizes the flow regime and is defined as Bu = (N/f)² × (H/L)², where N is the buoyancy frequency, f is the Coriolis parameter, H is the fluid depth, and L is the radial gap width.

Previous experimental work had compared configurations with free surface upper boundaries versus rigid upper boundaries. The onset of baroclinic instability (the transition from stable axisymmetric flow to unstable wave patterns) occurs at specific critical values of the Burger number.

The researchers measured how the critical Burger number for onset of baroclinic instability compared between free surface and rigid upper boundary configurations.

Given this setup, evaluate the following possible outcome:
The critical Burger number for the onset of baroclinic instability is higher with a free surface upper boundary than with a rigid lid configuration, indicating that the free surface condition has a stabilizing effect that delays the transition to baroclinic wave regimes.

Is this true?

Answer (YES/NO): NO